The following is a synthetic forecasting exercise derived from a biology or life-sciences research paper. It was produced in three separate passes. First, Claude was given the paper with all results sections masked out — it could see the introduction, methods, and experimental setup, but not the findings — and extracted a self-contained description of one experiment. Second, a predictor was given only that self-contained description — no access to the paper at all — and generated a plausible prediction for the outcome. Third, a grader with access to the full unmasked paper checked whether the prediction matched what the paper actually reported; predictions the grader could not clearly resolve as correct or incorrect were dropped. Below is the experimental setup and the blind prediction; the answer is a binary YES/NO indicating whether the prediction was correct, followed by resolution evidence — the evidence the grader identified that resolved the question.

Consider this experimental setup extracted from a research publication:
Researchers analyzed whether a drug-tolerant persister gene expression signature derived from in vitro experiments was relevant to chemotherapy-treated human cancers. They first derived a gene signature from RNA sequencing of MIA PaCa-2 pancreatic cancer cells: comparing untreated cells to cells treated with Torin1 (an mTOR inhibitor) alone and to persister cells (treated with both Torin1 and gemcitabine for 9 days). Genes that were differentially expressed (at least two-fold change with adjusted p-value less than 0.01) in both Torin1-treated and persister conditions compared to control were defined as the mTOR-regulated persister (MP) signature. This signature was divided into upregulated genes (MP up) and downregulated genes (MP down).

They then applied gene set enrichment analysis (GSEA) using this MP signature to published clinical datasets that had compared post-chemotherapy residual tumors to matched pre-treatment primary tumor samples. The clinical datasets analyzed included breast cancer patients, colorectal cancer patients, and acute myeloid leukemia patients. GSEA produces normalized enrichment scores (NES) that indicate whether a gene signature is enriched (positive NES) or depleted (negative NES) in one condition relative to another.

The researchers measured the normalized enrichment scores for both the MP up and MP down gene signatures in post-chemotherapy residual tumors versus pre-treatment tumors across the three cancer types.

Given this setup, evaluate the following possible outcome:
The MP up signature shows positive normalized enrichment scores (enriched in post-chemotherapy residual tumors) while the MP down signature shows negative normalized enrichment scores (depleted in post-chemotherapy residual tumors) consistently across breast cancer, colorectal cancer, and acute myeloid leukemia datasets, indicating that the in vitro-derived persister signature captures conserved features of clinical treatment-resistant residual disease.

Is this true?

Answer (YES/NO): YES